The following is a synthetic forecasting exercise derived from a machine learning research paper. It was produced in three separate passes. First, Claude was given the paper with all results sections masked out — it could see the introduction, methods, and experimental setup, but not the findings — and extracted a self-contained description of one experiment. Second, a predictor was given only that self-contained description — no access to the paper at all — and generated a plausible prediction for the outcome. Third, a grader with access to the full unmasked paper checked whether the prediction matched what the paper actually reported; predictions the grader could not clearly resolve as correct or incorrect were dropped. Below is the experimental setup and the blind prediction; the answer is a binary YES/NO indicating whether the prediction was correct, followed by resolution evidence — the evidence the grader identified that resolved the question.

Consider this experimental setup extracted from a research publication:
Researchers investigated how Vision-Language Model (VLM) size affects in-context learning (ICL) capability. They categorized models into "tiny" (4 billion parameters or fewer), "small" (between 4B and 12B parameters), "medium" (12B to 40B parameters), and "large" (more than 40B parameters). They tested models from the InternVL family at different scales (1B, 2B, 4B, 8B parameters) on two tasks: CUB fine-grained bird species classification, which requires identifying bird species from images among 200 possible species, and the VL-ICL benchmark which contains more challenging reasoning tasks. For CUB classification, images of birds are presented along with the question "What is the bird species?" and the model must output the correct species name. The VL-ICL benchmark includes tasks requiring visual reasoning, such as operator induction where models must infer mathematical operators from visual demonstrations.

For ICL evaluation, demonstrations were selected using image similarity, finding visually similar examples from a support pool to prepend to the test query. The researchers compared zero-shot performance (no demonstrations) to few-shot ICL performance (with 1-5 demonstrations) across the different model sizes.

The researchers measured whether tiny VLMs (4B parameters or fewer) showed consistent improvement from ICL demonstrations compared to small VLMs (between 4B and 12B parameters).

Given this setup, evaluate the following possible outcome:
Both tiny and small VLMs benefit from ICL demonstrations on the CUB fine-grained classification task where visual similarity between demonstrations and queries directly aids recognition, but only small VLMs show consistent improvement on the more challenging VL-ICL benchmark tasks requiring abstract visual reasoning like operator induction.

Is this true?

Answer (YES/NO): NO